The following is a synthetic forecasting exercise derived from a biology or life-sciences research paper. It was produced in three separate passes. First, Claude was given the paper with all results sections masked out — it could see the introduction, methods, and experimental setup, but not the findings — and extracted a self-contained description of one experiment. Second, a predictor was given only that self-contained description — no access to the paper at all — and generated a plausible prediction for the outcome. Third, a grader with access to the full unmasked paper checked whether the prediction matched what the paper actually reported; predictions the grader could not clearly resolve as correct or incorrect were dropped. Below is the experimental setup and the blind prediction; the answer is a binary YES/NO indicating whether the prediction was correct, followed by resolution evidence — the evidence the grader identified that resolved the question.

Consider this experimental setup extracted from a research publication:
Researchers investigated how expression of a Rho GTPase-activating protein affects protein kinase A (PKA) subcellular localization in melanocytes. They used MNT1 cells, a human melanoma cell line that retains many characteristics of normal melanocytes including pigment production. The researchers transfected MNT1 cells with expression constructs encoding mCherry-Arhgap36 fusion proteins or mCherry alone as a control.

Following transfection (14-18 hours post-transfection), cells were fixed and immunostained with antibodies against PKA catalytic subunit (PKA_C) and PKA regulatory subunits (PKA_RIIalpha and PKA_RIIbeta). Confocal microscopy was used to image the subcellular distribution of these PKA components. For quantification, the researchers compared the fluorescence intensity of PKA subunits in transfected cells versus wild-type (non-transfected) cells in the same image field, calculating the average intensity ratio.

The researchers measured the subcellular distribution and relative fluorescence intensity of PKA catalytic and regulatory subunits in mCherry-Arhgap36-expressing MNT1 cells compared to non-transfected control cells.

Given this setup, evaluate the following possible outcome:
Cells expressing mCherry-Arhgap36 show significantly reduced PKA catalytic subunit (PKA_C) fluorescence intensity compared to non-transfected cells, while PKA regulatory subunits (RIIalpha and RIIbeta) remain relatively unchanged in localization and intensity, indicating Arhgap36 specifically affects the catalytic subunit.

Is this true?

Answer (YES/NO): YES